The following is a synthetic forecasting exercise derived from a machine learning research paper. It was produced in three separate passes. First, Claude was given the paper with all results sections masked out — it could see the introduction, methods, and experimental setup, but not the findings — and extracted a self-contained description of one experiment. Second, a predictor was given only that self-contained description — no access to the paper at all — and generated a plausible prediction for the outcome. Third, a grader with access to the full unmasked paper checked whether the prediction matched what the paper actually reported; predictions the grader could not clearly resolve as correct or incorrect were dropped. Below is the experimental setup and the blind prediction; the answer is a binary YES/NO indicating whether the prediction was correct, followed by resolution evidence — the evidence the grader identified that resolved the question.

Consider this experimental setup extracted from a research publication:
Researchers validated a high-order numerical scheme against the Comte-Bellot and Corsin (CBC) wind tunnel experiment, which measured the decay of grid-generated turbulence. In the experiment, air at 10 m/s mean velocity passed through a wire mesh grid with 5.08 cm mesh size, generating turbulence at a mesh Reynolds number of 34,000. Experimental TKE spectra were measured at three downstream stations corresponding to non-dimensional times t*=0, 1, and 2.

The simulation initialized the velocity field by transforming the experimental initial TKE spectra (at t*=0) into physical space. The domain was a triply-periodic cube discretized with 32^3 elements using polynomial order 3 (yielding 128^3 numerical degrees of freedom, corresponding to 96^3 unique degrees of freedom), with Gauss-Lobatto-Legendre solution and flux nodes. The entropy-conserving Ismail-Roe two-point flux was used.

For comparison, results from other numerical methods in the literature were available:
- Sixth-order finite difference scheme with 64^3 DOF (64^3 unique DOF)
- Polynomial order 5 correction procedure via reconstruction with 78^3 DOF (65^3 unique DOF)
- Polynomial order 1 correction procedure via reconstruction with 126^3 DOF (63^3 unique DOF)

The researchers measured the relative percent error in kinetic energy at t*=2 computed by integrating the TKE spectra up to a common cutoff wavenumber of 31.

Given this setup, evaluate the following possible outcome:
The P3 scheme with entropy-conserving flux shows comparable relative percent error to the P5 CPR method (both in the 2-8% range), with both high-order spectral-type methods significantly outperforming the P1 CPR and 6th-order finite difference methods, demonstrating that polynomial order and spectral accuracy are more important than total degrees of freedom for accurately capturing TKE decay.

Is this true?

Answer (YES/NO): NO